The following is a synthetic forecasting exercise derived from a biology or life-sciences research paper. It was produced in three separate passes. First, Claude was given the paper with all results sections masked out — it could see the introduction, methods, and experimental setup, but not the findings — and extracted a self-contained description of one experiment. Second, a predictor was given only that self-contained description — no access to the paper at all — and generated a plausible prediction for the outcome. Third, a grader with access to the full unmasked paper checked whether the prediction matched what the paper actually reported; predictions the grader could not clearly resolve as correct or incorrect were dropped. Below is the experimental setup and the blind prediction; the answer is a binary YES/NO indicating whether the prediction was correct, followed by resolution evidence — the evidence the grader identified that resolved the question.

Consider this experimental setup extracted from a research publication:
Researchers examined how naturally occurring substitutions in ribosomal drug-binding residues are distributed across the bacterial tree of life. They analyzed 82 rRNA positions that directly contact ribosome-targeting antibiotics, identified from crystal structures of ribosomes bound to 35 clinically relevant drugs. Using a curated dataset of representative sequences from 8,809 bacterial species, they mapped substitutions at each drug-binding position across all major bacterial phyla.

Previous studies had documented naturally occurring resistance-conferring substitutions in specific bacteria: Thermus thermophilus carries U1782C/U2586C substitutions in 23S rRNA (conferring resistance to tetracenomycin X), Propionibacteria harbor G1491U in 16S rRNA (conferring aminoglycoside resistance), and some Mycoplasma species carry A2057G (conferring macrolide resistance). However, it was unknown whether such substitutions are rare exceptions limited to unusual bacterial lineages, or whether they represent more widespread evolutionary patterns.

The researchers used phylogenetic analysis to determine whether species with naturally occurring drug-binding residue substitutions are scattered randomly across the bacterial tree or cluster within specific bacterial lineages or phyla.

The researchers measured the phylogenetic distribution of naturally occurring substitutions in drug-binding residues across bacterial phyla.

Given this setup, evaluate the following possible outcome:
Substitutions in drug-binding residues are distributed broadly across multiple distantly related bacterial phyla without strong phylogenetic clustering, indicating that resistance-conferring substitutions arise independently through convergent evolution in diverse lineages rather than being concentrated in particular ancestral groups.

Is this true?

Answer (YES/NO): NO